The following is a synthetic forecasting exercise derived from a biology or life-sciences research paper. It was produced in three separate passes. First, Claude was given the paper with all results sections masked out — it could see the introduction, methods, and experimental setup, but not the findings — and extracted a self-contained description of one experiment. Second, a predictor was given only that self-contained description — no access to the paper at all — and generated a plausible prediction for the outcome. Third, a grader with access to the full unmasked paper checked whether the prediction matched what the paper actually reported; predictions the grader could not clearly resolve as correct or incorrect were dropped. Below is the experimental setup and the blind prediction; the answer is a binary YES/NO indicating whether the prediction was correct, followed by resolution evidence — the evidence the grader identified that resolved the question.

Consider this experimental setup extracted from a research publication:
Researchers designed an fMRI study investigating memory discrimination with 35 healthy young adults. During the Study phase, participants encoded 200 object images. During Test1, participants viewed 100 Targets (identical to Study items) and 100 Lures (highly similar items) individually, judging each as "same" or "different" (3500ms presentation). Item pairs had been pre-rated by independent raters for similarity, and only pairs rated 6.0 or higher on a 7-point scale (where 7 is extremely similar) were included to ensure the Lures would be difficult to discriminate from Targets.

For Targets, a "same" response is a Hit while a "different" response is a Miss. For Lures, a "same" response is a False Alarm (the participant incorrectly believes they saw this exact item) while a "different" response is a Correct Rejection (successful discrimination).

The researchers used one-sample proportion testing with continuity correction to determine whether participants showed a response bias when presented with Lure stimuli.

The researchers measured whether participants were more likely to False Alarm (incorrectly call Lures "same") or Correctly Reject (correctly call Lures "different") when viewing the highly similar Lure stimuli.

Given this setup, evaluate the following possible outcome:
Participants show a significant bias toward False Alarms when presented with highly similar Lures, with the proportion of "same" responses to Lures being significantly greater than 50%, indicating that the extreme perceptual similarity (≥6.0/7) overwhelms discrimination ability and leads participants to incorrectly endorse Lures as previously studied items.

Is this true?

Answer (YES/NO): NO